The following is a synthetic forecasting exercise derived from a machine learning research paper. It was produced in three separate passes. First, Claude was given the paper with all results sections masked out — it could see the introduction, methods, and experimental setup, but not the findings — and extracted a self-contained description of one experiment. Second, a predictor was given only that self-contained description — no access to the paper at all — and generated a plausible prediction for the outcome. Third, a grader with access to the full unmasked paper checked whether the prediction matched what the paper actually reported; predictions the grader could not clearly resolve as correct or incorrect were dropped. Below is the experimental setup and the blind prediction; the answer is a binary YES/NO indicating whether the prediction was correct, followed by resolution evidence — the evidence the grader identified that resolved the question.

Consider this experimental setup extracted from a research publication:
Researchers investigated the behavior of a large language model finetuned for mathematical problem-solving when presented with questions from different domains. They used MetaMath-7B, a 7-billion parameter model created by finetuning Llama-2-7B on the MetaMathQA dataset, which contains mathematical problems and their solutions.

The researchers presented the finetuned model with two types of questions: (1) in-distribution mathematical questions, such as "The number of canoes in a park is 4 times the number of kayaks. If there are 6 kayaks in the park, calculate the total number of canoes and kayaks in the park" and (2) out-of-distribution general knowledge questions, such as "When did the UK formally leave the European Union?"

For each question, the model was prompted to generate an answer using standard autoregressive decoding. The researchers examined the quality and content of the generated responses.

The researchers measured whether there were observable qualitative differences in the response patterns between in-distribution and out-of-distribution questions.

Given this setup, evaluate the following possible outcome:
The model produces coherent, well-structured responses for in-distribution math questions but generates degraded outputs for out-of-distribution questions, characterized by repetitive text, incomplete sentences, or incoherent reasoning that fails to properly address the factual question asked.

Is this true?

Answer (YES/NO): YES